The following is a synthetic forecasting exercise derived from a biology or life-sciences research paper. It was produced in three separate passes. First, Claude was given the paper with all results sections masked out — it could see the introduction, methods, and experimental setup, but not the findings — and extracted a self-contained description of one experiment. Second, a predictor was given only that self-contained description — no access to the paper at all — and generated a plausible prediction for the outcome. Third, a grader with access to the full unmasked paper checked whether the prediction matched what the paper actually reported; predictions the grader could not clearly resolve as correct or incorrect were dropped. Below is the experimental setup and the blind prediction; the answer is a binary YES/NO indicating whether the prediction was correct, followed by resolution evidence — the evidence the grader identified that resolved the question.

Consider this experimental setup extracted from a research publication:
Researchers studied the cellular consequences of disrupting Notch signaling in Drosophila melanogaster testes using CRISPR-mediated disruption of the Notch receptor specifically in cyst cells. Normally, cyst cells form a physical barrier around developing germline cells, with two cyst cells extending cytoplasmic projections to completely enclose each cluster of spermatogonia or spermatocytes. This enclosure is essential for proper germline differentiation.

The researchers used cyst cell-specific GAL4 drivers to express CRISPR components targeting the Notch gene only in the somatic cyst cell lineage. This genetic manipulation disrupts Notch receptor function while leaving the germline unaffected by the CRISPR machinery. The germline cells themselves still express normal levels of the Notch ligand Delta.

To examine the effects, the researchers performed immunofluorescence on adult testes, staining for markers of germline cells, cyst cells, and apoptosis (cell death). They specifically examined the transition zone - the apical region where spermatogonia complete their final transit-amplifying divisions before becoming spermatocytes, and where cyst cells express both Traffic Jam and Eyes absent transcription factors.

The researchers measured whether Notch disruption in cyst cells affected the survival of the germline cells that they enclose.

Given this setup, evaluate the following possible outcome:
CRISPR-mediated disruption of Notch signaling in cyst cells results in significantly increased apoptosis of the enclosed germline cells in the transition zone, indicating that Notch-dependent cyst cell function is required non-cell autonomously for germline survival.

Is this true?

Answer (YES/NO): YES